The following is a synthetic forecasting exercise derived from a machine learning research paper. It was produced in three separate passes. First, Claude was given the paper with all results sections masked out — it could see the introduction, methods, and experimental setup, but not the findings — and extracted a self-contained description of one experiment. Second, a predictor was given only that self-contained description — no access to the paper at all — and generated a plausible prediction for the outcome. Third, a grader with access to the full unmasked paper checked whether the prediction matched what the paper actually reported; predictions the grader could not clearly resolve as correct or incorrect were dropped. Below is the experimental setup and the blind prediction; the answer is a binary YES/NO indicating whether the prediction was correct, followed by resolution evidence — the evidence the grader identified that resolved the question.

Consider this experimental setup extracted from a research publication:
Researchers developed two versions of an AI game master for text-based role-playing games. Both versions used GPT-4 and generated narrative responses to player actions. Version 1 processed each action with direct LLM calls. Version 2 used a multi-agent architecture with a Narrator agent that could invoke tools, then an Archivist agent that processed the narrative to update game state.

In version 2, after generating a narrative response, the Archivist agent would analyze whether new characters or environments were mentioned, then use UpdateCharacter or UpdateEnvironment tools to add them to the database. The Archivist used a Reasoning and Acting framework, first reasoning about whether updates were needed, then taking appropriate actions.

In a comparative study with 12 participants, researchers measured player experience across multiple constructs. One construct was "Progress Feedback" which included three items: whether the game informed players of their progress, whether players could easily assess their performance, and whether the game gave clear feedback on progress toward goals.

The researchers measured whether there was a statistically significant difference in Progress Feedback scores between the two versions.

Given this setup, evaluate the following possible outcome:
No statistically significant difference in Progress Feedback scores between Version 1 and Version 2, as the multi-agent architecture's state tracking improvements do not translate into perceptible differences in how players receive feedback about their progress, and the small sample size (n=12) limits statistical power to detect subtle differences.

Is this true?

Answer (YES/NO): YES